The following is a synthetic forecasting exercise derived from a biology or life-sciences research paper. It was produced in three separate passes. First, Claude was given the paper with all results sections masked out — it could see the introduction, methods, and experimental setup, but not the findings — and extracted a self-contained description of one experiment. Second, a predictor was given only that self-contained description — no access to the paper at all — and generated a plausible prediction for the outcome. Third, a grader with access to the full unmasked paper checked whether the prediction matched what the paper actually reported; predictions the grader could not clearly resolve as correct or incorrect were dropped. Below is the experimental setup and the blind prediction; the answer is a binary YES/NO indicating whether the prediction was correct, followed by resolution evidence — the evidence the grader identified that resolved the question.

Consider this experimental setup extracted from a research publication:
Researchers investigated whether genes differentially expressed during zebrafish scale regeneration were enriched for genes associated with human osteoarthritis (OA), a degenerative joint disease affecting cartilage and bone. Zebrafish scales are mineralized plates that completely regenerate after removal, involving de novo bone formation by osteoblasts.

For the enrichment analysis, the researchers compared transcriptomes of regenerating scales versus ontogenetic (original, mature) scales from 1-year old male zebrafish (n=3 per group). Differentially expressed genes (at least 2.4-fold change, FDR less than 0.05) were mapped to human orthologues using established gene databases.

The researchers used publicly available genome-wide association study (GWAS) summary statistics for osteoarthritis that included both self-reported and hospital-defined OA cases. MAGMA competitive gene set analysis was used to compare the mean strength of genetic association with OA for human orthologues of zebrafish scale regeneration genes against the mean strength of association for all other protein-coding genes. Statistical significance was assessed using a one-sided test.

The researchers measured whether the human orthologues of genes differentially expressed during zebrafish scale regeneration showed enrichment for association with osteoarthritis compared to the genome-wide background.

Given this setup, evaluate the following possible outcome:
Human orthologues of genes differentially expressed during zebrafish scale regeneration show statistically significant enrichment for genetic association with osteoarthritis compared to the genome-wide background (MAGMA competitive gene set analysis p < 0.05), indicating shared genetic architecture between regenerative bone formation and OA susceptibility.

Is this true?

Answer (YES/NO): YES